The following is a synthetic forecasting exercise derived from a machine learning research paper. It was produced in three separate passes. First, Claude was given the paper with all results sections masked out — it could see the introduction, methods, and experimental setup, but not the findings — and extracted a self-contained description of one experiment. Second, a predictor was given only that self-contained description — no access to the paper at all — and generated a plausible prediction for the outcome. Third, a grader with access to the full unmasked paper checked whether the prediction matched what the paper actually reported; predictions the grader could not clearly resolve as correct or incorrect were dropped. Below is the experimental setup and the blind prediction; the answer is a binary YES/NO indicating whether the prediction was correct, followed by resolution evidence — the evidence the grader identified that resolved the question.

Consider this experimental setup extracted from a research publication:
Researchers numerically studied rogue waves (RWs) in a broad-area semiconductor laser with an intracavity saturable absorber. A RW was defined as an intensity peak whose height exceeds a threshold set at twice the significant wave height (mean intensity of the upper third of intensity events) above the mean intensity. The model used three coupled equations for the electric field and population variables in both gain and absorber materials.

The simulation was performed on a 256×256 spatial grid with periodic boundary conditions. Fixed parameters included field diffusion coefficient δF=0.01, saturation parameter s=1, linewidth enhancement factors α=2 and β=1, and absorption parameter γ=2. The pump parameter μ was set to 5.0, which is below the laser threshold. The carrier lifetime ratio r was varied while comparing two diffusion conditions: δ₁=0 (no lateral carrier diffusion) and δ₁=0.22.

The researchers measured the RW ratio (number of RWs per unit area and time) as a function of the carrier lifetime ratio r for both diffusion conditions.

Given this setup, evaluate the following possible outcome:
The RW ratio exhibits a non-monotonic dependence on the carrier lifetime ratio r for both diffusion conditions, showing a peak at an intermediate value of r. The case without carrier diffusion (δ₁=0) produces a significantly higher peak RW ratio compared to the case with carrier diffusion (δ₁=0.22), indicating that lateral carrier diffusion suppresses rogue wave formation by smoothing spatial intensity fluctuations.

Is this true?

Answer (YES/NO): NO